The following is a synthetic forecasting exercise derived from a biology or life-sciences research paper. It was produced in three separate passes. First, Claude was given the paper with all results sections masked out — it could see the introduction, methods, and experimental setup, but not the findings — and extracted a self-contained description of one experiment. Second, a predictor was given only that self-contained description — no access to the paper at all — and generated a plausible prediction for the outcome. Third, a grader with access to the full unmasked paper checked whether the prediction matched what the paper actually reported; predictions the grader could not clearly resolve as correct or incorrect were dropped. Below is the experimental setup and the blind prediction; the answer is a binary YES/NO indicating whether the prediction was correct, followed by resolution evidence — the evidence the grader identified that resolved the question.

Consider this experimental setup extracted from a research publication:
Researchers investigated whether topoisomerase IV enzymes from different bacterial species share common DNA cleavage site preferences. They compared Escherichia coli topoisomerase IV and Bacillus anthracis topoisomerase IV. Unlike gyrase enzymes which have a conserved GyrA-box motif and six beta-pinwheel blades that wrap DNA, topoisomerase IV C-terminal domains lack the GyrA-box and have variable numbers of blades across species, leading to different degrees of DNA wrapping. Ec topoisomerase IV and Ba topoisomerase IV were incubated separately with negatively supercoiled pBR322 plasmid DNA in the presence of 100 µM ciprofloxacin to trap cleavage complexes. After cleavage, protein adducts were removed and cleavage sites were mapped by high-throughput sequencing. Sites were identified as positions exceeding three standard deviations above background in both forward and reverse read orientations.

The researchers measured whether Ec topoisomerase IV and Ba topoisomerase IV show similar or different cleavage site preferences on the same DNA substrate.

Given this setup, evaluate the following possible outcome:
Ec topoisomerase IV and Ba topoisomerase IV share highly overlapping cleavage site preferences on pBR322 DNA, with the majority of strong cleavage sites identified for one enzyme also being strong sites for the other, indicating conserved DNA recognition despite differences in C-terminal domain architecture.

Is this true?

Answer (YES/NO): NO